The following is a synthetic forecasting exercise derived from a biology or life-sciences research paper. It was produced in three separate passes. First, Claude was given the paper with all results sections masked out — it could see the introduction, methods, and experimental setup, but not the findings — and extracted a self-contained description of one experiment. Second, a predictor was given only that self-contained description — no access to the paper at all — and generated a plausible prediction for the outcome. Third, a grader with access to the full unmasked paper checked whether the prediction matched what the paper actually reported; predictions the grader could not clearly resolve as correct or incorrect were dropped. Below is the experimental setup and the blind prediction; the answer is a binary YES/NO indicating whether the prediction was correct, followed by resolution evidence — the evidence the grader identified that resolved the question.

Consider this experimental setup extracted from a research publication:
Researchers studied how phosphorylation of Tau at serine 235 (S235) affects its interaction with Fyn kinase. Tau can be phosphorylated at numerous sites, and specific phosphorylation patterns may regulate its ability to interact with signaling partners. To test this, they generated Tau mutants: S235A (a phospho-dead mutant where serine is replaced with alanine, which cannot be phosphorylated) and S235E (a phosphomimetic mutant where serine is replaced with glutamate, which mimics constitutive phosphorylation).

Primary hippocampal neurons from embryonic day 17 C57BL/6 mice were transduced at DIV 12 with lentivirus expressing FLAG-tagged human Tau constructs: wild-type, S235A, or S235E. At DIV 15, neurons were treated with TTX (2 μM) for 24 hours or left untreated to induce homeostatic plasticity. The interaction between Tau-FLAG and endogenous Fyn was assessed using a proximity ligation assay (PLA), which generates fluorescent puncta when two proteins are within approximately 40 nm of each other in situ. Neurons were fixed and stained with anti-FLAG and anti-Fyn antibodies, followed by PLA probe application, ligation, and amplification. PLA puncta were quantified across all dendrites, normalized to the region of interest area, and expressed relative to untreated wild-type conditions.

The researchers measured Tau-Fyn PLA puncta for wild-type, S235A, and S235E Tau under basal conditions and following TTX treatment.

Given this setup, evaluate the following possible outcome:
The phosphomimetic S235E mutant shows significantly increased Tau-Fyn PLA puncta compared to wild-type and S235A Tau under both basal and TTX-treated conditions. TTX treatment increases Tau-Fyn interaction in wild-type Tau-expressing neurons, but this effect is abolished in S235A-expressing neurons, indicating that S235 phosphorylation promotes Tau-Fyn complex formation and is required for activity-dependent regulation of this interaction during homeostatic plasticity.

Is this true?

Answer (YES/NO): YES